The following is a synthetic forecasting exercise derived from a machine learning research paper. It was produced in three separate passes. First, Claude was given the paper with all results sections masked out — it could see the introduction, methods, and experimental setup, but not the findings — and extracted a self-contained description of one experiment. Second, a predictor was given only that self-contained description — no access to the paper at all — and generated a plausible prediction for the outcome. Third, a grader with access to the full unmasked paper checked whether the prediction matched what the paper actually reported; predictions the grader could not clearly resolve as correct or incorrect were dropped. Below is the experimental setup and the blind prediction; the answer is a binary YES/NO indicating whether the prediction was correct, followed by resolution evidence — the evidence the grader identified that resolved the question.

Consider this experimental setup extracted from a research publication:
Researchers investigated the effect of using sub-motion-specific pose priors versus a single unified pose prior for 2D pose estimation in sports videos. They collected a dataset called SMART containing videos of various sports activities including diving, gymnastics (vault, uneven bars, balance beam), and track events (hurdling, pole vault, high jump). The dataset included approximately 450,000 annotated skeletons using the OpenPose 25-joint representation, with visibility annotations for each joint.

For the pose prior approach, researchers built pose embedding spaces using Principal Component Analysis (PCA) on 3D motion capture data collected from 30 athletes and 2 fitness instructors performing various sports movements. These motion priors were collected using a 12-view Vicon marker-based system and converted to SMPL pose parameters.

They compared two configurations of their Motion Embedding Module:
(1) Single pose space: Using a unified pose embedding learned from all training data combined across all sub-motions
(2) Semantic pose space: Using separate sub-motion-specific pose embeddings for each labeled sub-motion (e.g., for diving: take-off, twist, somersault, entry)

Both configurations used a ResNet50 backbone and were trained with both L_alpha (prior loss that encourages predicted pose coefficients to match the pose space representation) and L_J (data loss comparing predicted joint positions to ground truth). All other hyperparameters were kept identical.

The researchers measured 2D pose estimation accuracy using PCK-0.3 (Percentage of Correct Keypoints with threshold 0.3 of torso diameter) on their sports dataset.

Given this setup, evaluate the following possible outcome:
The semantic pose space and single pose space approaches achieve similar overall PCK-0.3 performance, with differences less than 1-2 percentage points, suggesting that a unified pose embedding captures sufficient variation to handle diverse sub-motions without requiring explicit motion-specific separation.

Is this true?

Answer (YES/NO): NO